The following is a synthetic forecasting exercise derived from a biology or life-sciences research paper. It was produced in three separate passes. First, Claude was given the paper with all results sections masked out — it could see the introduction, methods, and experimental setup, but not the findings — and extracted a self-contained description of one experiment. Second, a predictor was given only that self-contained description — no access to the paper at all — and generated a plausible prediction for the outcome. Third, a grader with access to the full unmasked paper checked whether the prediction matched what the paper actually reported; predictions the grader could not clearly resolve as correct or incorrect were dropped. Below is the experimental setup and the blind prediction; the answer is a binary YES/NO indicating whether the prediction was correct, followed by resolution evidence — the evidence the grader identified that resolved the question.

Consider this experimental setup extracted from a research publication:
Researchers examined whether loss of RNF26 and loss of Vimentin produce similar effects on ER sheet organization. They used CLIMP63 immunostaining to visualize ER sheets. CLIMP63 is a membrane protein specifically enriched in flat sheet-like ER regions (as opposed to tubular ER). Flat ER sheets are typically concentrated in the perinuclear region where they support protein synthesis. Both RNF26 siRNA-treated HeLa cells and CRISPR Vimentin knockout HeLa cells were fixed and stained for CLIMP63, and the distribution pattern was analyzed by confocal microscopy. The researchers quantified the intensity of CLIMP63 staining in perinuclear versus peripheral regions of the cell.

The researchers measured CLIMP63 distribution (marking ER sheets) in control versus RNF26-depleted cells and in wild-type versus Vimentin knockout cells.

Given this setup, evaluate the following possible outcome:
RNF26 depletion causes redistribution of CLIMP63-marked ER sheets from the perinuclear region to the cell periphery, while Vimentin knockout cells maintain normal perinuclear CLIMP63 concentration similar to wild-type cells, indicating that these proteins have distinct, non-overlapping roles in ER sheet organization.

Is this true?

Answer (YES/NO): NO